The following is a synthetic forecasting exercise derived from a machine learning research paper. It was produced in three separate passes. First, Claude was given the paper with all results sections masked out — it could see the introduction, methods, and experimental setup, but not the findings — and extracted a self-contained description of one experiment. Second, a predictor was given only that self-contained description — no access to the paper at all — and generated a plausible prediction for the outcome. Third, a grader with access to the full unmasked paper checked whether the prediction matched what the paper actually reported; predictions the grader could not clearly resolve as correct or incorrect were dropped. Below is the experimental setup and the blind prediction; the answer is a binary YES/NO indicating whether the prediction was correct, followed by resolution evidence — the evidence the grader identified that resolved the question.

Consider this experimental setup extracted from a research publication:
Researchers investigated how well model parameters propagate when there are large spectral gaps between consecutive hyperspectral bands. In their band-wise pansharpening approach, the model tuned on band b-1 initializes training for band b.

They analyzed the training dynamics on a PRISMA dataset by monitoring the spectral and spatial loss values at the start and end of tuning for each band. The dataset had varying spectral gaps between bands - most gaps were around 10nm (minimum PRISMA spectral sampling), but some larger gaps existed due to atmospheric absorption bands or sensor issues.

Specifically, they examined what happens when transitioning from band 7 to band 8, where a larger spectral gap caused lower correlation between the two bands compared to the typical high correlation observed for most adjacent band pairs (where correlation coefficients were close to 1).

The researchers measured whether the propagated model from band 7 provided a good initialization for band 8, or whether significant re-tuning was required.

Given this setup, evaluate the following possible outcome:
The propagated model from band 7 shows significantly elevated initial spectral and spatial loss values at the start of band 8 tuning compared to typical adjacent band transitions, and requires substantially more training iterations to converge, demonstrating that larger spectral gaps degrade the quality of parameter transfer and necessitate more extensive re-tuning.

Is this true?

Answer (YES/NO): YES